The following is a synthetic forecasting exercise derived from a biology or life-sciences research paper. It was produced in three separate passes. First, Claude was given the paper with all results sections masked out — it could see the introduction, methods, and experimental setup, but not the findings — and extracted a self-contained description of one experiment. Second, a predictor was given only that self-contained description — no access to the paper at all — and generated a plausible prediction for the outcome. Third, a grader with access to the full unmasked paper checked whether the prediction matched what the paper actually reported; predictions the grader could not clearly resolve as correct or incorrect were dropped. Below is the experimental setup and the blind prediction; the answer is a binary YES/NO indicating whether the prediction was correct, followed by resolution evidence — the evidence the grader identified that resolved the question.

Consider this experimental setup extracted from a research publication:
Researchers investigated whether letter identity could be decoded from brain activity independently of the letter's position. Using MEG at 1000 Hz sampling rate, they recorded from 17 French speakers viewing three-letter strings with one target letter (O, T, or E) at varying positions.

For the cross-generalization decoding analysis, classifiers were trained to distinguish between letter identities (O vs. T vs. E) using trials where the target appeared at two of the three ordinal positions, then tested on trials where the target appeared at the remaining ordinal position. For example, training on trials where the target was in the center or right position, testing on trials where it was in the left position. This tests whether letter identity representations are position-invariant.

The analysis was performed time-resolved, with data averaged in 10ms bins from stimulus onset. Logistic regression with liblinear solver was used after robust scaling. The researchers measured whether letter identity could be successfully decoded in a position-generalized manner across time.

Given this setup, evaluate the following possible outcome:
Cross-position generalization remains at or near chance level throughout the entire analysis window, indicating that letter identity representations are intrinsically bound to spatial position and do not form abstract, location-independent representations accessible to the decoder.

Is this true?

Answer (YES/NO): NO